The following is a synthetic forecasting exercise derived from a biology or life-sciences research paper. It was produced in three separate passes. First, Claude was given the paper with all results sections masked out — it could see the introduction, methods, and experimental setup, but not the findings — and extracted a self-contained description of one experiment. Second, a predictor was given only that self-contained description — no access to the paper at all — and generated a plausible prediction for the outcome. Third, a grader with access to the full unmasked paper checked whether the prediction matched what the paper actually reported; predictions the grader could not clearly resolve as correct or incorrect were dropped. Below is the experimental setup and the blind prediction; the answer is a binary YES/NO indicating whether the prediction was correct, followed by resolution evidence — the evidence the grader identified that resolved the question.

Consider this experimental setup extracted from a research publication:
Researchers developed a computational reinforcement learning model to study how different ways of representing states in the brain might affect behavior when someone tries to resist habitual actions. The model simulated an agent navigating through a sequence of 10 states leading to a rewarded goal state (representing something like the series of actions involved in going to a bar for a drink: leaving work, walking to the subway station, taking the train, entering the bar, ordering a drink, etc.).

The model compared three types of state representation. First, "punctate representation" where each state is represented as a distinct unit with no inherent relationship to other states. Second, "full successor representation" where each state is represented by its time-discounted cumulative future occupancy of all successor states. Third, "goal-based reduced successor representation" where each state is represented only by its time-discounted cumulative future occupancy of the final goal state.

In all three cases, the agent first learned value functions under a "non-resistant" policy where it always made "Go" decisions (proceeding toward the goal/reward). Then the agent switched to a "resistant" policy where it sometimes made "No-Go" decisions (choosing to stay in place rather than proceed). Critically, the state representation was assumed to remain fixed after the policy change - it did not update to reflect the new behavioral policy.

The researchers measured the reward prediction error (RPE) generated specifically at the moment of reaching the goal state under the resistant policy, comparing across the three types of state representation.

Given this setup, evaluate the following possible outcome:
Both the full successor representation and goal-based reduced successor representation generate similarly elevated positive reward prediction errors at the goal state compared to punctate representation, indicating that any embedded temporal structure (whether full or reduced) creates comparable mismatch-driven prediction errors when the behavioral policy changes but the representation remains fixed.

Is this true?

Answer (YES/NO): NO